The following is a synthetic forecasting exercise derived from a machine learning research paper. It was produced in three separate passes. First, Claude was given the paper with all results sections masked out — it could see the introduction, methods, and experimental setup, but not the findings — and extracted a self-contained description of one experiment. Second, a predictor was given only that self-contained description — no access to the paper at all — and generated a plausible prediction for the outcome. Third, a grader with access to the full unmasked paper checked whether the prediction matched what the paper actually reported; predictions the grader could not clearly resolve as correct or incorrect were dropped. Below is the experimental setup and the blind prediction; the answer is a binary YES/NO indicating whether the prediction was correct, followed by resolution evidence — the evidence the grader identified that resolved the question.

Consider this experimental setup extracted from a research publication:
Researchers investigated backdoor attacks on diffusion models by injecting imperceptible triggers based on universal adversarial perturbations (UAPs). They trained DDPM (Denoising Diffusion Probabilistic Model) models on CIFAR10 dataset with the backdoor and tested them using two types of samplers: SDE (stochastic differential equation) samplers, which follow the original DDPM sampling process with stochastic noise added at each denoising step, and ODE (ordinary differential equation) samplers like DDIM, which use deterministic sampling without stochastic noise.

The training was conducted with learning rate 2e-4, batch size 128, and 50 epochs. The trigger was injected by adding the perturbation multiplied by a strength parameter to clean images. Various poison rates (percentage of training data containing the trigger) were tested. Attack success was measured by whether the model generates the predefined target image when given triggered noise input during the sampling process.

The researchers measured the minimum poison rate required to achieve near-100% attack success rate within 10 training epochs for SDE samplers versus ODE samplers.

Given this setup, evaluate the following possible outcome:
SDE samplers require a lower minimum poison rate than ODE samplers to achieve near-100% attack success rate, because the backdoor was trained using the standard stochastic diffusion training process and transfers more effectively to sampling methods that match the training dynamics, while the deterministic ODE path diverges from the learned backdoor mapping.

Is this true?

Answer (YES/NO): YES